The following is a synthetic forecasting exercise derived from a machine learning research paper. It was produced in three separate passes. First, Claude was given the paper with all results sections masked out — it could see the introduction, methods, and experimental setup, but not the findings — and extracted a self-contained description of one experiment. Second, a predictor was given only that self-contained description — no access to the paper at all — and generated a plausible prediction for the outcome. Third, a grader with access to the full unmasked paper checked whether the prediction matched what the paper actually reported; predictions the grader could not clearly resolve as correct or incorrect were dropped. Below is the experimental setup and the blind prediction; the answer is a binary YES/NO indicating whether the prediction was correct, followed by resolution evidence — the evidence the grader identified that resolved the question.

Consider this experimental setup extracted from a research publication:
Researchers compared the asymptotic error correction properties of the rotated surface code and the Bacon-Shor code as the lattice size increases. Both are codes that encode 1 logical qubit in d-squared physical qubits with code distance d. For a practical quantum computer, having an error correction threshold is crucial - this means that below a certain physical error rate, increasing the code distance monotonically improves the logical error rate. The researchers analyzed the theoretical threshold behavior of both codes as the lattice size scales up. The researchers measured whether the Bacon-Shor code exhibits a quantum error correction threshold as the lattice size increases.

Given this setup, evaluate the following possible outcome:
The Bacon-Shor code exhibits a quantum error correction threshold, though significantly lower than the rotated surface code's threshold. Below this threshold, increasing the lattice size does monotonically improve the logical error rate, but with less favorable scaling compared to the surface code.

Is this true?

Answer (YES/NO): NO